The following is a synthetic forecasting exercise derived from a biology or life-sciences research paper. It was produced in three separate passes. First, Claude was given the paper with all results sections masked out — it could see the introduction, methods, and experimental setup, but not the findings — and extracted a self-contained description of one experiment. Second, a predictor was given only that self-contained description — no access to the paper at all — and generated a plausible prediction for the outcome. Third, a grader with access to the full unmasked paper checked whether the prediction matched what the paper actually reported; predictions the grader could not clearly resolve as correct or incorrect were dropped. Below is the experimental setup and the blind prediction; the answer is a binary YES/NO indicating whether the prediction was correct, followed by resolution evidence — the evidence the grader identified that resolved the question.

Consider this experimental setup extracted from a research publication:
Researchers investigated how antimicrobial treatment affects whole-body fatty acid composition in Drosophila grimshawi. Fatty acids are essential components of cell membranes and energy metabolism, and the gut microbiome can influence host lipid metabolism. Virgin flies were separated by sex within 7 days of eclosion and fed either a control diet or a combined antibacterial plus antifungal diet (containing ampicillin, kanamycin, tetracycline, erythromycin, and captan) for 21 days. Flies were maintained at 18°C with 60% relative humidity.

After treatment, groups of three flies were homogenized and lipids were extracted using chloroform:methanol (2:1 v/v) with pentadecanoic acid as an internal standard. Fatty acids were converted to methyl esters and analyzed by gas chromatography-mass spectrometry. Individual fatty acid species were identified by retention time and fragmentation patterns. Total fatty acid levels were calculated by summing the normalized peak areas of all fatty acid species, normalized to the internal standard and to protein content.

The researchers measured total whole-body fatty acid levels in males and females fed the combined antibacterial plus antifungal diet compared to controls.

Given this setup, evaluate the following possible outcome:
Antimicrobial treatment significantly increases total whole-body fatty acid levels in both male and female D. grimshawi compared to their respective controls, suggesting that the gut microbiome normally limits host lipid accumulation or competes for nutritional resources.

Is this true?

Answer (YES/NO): NO